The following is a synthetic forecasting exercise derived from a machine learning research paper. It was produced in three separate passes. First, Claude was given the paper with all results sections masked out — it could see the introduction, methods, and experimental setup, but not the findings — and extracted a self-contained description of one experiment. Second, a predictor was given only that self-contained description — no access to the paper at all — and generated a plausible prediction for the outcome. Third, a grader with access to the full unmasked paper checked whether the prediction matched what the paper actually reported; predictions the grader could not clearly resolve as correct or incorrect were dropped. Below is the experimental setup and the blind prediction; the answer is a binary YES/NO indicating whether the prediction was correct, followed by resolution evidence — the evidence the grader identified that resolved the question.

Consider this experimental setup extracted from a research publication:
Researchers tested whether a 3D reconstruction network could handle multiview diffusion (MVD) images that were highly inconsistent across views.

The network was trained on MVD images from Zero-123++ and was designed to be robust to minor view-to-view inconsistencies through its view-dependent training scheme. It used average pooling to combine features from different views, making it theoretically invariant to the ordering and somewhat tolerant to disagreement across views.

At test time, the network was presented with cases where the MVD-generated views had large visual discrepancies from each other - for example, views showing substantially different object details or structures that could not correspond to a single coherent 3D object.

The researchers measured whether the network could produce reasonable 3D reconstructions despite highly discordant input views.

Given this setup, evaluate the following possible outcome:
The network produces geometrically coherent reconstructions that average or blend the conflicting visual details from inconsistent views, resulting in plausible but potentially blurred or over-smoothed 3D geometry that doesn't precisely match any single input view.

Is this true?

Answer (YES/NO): NO